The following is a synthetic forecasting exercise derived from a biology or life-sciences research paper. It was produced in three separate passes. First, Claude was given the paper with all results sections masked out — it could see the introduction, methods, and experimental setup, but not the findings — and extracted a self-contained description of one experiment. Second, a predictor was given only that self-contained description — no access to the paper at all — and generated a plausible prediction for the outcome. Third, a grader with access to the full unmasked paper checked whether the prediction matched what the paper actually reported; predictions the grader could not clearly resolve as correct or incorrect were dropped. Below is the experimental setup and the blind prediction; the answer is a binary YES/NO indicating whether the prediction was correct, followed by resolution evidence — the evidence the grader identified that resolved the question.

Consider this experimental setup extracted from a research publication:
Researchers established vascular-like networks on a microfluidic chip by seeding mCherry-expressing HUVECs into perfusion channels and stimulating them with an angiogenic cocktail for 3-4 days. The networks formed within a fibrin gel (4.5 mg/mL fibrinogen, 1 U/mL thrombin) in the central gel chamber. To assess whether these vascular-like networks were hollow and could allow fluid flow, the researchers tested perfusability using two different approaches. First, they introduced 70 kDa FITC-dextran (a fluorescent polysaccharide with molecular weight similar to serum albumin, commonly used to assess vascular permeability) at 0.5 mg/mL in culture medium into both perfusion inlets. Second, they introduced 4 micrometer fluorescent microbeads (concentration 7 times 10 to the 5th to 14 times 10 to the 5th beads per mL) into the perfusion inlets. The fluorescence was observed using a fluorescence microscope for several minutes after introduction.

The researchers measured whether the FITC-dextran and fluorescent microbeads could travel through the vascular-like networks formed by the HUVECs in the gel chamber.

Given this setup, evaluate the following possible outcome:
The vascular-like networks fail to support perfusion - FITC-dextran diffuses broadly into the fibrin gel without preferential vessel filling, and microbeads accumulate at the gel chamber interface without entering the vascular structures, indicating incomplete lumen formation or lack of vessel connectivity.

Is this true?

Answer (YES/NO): NO